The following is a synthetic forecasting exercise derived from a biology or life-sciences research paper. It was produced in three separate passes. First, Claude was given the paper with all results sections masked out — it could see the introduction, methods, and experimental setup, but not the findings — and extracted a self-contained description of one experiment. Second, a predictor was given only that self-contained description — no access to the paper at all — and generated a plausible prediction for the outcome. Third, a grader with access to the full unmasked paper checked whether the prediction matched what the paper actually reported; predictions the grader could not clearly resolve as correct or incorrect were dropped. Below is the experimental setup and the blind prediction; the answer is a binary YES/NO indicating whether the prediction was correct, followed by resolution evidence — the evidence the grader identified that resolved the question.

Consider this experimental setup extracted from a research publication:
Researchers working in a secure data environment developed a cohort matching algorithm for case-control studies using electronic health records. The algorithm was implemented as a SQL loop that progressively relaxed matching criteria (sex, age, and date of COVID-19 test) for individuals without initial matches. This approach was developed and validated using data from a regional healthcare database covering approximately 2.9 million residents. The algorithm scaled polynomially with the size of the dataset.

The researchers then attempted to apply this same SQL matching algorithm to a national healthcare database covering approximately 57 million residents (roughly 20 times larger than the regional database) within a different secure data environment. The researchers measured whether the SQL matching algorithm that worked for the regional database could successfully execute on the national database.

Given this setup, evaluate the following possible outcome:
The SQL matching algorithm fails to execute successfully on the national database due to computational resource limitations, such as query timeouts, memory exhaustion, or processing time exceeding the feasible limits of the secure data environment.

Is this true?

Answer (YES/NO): YES